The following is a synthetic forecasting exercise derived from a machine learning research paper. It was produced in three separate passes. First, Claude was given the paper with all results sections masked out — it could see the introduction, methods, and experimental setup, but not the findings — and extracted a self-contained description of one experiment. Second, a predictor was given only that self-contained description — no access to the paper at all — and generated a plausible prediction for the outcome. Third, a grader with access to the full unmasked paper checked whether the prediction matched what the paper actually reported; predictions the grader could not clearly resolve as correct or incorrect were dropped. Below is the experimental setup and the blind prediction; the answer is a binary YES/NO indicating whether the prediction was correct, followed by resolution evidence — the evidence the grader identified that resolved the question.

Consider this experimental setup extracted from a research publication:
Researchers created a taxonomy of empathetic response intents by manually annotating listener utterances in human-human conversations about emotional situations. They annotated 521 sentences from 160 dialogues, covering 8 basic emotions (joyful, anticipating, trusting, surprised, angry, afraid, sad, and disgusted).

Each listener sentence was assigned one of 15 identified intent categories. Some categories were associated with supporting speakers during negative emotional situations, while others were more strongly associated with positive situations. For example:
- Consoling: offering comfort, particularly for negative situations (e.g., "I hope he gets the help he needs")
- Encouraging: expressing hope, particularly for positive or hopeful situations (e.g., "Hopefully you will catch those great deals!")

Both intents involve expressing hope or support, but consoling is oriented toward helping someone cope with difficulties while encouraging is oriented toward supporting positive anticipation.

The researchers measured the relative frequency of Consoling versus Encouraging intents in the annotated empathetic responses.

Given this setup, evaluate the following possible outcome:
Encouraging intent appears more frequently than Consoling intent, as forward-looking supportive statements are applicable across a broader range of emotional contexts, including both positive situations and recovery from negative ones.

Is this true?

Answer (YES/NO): NO